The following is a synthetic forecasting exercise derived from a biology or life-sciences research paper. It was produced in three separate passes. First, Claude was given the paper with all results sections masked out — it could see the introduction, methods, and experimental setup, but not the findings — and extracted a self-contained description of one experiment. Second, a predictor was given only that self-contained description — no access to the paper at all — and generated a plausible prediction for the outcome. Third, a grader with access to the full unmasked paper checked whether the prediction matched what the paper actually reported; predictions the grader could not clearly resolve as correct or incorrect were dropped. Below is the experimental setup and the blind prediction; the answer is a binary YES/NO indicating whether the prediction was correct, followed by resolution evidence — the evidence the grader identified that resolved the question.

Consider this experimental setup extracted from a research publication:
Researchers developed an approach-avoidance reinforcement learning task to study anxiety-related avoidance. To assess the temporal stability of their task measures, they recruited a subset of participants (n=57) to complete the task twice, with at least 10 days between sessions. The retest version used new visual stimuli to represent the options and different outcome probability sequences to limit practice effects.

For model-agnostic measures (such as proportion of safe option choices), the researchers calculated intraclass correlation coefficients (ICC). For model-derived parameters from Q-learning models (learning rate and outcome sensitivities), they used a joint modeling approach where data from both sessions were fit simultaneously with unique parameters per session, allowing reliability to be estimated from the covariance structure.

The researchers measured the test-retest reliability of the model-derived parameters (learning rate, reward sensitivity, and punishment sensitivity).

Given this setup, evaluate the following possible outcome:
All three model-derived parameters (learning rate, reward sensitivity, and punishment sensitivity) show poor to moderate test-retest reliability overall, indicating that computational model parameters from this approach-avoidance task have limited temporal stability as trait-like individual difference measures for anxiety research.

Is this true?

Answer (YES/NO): NO